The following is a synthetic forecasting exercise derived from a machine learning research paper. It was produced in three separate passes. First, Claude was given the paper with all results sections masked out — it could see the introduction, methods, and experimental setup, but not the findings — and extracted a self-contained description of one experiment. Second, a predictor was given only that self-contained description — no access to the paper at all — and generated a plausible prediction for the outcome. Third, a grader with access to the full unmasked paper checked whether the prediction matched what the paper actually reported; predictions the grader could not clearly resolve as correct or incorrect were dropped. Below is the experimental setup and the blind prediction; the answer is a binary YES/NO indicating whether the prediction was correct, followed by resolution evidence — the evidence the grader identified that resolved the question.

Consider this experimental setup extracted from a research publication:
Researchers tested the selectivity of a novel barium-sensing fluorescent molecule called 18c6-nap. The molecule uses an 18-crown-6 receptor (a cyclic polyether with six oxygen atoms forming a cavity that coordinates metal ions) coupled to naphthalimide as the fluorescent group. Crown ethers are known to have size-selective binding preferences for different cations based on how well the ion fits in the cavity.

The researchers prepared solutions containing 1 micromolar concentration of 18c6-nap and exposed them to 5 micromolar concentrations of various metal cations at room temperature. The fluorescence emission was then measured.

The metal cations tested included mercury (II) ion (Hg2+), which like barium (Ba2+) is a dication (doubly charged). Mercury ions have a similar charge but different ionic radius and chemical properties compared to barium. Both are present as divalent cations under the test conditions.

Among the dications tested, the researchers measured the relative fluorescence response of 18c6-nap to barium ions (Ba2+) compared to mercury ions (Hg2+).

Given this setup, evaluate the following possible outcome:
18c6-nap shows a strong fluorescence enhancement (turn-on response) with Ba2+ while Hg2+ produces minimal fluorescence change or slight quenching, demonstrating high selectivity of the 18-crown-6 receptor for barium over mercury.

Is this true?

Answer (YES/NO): NO